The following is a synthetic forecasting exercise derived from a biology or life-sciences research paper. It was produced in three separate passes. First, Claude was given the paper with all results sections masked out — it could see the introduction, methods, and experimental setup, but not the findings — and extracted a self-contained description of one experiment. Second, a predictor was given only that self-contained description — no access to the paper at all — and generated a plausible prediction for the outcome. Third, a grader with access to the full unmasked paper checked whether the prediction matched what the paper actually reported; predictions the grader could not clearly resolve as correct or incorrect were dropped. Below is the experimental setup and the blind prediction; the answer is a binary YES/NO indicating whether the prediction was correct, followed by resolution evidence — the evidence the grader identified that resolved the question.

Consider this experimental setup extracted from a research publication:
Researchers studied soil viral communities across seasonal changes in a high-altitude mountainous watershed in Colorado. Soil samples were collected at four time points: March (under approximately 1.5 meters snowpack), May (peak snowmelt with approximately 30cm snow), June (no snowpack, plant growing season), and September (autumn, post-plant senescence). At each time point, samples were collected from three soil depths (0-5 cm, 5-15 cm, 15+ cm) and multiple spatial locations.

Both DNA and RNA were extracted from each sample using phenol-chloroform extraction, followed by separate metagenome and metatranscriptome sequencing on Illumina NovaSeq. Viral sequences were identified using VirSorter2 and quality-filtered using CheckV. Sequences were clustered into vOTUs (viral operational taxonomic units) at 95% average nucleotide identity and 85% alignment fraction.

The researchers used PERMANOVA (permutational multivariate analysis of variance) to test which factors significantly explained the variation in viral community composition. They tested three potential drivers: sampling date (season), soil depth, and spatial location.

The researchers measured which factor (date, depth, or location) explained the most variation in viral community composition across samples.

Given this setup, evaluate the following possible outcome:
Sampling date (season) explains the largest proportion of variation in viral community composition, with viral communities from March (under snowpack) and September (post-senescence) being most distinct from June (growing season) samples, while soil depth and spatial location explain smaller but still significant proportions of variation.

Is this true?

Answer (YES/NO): NO